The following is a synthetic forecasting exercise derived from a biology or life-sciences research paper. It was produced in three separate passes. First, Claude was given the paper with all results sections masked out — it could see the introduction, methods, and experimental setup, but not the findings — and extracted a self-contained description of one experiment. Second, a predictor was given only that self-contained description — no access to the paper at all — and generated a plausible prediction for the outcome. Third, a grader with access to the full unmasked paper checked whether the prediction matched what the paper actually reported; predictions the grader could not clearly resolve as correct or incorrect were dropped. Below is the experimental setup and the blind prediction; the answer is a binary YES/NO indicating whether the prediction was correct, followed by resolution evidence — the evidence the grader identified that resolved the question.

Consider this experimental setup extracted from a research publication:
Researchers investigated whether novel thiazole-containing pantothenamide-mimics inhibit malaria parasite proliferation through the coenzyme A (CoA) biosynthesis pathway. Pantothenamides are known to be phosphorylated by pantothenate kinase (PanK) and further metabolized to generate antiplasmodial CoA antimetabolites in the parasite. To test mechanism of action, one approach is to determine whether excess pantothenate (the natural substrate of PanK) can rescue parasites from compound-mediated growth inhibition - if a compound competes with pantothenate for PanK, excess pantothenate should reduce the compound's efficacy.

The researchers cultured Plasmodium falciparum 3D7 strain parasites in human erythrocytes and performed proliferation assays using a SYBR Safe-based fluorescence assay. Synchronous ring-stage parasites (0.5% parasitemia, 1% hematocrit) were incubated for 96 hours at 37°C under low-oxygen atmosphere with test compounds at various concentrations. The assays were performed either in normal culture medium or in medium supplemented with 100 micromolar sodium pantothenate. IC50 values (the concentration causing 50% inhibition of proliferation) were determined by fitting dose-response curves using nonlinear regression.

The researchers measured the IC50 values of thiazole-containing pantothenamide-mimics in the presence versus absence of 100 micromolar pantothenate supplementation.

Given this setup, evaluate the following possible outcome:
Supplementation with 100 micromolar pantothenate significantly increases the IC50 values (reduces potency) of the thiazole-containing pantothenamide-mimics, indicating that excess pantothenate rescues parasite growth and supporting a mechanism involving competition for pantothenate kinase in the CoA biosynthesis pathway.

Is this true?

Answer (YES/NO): YES